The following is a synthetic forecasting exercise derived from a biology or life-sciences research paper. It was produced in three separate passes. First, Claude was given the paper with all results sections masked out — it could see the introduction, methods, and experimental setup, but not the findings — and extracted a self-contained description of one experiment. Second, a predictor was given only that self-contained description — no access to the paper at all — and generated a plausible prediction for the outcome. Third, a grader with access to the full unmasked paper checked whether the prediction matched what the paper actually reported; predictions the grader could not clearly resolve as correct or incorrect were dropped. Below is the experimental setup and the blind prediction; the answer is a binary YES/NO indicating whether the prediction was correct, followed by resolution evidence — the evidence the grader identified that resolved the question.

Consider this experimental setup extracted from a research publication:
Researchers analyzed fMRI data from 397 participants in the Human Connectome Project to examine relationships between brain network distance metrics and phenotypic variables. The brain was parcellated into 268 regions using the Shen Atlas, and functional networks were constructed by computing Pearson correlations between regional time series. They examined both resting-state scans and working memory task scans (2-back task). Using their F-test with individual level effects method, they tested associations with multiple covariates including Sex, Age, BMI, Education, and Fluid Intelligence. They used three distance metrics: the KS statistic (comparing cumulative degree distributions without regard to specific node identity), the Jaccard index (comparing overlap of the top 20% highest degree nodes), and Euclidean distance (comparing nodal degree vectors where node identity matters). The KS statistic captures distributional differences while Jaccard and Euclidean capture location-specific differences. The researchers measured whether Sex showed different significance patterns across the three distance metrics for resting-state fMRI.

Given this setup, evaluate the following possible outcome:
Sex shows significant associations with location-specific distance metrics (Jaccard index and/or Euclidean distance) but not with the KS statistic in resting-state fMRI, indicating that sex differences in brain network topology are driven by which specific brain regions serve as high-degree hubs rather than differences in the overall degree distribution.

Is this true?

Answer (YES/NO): YES